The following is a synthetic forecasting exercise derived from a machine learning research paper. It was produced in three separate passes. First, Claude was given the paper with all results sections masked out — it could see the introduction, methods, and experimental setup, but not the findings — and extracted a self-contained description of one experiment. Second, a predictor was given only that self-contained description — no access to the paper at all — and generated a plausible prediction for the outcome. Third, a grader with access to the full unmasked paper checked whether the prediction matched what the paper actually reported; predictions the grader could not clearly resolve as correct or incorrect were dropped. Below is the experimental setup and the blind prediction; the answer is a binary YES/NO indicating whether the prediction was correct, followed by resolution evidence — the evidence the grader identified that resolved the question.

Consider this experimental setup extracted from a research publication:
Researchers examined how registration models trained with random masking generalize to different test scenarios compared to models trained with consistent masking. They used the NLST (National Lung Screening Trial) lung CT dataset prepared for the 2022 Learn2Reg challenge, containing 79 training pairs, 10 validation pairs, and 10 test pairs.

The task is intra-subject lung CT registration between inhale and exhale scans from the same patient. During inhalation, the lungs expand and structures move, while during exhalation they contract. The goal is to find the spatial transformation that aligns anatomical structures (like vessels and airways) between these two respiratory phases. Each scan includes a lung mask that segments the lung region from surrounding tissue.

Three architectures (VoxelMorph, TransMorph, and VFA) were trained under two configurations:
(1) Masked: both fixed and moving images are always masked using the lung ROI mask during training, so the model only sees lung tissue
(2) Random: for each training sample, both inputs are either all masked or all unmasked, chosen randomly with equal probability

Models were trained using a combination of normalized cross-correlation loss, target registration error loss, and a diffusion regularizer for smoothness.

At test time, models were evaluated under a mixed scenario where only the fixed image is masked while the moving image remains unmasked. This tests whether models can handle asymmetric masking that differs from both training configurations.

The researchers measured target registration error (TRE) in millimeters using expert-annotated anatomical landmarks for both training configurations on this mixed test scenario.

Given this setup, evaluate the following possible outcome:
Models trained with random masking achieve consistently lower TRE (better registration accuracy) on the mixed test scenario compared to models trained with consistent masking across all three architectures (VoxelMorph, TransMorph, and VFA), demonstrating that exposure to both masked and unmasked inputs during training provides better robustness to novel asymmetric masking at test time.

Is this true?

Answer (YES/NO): YES